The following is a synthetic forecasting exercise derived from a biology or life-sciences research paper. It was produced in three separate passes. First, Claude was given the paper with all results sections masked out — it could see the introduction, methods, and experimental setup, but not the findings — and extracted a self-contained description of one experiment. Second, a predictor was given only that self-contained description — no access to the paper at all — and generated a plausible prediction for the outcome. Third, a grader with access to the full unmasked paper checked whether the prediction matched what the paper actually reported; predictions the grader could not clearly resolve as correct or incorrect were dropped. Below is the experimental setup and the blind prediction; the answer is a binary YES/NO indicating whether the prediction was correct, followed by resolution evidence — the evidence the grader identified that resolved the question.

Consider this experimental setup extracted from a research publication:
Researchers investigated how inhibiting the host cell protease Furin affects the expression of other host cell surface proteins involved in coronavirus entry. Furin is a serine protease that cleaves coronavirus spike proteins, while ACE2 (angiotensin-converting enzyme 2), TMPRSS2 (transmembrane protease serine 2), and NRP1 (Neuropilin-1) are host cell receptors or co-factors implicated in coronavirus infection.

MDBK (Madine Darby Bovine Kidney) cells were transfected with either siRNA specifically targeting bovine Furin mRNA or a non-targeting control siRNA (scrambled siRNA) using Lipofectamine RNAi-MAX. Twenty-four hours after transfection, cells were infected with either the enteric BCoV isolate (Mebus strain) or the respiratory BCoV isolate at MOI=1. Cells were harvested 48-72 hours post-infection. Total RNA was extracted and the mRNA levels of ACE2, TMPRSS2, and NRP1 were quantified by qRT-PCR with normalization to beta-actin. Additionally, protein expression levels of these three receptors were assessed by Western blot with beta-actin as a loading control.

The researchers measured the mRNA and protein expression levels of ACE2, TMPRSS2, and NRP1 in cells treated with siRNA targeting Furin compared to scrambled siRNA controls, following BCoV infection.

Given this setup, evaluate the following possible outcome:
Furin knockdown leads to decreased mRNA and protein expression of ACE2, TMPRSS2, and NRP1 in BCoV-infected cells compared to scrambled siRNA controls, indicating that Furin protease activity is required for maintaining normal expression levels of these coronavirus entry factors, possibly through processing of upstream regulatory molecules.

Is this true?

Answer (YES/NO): NO